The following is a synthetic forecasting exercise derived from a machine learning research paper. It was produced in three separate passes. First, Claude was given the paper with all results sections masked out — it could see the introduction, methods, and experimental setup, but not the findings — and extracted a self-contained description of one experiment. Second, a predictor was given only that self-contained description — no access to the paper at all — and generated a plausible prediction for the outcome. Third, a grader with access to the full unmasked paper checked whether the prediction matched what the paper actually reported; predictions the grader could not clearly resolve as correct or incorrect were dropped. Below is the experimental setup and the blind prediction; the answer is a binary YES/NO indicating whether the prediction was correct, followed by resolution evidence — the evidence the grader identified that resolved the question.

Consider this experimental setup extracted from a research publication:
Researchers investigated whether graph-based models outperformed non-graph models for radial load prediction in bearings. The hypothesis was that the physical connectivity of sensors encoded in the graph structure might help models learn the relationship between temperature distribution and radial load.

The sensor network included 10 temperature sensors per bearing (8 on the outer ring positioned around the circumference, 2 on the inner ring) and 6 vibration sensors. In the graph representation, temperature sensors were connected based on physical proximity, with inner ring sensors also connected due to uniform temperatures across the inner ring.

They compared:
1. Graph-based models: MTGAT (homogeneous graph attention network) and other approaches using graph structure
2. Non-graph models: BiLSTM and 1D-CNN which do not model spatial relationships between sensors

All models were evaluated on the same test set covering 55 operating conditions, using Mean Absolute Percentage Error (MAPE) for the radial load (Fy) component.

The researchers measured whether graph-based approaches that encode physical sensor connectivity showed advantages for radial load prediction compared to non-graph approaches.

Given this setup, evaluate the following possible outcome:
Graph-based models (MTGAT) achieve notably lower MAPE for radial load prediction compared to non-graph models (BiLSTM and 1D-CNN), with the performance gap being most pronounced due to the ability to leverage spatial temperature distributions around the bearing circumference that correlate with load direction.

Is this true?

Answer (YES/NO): YES